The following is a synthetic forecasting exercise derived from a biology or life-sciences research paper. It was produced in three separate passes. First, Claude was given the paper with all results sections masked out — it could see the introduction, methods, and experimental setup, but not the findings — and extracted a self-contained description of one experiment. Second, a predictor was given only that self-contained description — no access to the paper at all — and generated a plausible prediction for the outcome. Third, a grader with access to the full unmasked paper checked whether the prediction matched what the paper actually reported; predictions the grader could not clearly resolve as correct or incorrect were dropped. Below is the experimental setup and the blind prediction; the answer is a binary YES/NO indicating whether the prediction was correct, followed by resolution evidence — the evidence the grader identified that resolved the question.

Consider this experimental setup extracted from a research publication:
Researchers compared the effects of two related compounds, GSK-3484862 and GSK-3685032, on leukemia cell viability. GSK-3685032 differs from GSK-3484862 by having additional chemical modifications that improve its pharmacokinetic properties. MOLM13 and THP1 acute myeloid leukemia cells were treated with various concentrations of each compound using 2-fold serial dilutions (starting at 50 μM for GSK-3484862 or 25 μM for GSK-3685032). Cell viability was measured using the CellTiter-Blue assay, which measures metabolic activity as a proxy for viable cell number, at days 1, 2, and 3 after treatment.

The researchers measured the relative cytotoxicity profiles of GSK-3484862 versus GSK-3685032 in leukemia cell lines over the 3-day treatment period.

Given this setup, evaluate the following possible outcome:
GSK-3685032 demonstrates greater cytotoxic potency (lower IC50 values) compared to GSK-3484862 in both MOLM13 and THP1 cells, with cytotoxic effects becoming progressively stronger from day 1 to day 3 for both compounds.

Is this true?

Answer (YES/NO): NO